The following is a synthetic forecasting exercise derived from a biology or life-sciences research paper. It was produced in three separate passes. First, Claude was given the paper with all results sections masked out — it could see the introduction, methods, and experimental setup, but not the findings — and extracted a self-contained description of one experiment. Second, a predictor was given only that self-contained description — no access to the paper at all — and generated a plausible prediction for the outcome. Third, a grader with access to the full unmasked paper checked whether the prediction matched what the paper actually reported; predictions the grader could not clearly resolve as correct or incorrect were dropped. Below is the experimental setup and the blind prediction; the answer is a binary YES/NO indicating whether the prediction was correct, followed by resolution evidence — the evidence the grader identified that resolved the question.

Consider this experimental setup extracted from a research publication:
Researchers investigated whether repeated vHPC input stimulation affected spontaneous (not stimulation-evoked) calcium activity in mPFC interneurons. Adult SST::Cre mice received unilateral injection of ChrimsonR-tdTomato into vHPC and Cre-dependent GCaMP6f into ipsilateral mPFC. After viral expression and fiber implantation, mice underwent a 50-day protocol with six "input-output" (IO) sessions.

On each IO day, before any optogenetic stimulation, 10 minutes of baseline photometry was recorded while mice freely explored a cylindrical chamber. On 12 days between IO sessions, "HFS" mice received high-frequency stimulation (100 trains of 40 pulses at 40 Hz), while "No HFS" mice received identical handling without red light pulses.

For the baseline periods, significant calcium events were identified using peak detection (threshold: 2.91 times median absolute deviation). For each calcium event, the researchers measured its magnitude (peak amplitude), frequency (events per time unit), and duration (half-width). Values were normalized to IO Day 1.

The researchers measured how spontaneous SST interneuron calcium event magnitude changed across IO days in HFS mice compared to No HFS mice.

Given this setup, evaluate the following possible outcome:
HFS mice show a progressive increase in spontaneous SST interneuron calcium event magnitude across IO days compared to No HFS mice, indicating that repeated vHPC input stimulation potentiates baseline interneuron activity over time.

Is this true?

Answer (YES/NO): NO